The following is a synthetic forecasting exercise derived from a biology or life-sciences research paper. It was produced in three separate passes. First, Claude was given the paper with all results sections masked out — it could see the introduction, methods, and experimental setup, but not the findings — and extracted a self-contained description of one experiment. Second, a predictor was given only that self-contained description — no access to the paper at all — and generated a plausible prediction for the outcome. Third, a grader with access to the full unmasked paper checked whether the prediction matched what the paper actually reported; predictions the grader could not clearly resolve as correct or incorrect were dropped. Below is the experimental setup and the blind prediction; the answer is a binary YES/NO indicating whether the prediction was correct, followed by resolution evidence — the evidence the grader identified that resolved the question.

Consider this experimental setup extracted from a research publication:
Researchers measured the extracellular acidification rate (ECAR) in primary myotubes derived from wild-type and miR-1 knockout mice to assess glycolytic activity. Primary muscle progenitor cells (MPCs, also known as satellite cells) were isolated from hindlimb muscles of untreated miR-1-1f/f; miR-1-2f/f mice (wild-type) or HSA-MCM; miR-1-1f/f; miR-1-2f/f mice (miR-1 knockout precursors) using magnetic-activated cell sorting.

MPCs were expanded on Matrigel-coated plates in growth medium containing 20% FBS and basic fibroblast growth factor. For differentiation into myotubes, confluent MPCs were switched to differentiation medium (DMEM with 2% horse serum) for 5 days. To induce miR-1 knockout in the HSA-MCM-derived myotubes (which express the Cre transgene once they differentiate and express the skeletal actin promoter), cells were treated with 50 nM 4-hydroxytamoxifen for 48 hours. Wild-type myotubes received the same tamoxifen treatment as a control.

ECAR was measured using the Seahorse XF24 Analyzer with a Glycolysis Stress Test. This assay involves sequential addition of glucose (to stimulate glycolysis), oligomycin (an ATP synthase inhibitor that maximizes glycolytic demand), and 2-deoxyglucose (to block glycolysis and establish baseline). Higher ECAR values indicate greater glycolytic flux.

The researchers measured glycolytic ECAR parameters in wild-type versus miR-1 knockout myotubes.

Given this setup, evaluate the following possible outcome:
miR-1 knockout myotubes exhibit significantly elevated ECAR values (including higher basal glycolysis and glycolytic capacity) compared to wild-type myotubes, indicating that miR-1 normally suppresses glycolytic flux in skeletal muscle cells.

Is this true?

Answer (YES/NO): YES